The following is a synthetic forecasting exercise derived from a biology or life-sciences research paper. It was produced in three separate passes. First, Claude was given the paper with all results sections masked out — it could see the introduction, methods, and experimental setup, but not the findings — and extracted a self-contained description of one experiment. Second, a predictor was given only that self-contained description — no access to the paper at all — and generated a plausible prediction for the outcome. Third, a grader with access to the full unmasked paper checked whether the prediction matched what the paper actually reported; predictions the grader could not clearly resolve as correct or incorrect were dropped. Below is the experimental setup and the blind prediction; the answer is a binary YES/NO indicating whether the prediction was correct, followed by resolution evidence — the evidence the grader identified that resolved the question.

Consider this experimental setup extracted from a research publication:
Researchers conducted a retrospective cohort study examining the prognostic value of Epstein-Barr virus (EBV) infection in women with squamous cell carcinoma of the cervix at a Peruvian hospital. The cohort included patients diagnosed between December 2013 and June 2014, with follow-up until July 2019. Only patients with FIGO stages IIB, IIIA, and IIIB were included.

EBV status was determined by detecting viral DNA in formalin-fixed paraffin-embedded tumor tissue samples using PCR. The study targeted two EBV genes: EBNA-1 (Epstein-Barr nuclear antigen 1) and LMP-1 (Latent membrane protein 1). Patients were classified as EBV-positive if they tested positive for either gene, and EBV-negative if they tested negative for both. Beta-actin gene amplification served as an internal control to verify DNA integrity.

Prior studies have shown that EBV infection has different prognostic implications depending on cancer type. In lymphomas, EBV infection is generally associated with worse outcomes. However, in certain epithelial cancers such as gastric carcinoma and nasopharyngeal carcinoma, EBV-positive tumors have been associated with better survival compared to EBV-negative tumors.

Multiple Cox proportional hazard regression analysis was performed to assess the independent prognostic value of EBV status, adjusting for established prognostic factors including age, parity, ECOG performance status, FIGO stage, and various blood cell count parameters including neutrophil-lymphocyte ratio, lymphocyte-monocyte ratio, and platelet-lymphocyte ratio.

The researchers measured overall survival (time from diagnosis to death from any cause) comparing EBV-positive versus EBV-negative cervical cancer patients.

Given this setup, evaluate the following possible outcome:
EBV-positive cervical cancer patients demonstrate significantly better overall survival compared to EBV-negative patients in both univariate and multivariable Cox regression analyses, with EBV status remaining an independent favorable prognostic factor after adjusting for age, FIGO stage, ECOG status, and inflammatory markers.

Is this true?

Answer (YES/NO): NO